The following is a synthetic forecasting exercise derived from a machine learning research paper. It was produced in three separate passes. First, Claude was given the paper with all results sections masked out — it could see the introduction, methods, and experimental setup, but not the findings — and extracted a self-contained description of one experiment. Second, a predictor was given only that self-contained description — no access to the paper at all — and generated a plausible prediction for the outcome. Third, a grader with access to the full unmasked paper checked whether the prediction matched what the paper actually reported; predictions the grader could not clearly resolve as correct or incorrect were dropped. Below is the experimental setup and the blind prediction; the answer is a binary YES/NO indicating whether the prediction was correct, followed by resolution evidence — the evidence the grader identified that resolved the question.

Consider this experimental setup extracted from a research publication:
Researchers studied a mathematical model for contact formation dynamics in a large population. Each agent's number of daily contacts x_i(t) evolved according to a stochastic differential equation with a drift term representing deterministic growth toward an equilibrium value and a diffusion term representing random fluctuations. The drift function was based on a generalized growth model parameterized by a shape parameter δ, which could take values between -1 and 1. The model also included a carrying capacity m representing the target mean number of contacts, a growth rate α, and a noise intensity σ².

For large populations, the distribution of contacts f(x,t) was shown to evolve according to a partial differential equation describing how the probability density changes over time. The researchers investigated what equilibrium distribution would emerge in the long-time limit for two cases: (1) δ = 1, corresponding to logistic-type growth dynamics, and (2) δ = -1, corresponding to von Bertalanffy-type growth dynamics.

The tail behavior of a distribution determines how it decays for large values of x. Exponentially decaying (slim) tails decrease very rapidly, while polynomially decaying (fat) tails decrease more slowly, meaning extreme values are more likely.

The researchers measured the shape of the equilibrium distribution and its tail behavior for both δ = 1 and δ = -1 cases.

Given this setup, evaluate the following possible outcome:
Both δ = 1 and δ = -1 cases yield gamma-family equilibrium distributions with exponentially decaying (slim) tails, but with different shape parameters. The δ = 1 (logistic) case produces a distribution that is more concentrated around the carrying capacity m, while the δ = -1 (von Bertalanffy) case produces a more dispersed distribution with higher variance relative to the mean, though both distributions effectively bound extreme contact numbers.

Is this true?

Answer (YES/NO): NO